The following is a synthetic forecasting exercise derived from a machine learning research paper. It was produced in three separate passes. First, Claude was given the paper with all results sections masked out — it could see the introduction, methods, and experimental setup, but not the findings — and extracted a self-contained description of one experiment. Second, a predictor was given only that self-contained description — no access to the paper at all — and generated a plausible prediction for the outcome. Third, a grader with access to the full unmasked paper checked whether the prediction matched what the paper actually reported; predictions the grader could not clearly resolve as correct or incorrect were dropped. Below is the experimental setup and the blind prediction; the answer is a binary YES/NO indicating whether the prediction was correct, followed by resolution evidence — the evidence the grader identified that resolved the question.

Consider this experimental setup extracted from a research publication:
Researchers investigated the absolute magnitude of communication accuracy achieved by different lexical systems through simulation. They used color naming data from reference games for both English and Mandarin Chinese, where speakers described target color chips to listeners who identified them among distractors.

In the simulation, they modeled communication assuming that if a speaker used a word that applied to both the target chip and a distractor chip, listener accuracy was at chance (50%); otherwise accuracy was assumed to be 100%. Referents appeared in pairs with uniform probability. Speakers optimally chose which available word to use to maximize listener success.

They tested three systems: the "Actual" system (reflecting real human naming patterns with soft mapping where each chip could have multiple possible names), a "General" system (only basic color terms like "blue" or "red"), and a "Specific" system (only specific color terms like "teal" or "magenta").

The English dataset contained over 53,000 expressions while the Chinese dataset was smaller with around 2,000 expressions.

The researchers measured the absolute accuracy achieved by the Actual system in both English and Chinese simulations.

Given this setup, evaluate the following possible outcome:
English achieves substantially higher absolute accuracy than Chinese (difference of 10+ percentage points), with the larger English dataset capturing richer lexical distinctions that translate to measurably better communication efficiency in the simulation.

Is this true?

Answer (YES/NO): NO